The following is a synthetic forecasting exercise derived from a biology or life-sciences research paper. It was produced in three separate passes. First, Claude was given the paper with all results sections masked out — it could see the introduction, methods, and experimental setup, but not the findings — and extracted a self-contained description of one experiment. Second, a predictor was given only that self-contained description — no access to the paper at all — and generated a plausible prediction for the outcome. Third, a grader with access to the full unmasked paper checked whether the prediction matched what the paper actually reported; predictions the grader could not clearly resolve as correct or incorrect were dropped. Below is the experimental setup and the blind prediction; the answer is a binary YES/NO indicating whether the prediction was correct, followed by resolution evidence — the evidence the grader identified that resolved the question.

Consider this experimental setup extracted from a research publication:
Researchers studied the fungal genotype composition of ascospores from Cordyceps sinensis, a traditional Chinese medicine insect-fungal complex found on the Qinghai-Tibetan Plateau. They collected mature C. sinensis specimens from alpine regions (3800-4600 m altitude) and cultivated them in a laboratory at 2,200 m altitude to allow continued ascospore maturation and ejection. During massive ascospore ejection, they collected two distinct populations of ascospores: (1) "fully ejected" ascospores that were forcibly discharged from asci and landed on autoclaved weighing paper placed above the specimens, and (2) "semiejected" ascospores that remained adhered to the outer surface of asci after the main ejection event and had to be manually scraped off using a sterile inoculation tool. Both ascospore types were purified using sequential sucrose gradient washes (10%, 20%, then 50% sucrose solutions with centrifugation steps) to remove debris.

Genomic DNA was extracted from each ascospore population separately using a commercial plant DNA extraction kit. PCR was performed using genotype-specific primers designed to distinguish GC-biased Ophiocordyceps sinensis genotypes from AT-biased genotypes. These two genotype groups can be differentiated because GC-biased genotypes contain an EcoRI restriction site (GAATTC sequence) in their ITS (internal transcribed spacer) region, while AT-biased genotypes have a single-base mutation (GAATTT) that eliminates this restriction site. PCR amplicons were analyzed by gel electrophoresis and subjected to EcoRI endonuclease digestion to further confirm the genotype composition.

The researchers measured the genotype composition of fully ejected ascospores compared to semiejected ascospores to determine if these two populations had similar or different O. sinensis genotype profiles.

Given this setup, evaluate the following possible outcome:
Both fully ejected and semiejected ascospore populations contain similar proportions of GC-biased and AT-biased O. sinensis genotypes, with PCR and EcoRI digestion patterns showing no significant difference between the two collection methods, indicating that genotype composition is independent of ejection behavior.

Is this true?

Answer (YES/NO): NO